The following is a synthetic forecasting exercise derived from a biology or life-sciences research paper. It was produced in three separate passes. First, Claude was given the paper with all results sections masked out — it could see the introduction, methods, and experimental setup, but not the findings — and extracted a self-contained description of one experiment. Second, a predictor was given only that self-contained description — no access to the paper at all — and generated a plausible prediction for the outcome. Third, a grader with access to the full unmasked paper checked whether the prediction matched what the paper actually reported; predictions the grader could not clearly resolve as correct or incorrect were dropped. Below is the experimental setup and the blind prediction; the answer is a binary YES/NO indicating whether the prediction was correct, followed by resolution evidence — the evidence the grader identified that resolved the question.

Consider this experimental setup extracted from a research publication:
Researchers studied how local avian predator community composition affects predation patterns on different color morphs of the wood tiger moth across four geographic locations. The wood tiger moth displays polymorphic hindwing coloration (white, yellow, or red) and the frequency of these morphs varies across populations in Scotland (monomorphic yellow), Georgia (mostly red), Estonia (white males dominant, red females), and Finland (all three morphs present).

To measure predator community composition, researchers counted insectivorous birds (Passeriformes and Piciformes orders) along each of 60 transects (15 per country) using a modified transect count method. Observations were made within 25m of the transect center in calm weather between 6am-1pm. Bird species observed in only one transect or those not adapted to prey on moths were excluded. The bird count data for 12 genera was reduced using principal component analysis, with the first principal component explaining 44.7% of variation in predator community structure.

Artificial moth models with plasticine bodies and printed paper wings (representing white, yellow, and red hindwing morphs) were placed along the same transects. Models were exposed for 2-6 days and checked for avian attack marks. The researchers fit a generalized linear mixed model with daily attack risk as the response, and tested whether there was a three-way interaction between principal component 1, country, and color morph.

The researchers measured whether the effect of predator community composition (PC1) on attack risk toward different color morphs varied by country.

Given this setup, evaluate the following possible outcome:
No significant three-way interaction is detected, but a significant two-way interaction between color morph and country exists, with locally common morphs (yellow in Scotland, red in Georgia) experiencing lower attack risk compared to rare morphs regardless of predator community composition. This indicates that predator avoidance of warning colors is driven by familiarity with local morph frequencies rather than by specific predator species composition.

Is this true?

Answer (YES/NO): NO